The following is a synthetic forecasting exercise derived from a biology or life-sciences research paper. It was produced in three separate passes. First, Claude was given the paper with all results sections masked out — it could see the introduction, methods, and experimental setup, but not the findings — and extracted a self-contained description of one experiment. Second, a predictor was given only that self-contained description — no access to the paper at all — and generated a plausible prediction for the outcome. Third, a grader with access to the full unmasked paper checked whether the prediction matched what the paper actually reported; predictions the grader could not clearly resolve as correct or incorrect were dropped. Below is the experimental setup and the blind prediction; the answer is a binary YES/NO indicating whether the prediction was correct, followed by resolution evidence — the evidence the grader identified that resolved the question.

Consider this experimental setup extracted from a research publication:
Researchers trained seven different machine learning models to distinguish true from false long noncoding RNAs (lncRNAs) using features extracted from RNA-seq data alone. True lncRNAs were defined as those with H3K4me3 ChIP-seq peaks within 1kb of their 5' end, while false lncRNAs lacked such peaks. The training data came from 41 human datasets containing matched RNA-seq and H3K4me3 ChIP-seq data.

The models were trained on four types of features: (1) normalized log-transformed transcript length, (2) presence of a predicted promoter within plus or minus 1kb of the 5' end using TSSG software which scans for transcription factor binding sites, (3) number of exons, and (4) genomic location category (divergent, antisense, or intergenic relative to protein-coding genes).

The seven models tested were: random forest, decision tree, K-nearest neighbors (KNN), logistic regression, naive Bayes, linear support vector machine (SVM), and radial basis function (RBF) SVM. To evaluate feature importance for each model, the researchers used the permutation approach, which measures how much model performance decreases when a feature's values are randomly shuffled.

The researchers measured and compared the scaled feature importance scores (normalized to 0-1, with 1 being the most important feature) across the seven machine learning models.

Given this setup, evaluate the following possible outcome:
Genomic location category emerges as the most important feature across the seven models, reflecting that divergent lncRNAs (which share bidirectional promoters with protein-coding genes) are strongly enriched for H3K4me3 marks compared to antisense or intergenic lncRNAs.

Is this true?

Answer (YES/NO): YES